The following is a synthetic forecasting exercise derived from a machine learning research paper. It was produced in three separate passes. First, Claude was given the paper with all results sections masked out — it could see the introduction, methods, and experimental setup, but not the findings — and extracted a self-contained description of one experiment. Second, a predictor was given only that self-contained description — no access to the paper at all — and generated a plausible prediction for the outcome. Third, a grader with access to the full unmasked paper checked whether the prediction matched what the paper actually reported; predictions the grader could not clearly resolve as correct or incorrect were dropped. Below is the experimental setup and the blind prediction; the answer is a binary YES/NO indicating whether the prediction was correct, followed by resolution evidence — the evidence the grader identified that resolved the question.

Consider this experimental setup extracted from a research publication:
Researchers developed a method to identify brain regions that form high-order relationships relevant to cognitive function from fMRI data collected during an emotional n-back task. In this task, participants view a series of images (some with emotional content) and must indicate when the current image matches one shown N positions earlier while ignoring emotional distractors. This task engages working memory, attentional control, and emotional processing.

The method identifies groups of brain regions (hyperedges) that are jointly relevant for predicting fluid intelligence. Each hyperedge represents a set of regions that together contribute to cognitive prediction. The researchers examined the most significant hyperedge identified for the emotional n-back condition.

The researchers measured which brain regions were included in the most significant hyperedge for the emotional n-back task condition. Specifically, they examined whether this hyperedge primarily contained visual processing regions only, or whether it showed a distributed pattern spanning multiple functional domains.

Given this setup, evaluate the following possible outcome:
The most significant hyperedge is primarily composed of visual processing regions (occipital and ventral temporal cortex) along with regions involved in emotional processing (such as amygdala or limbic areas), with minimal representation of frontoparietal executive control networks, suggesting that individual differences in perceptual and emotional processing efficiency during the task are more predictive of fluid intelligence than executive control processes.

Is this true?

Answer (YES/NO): NO